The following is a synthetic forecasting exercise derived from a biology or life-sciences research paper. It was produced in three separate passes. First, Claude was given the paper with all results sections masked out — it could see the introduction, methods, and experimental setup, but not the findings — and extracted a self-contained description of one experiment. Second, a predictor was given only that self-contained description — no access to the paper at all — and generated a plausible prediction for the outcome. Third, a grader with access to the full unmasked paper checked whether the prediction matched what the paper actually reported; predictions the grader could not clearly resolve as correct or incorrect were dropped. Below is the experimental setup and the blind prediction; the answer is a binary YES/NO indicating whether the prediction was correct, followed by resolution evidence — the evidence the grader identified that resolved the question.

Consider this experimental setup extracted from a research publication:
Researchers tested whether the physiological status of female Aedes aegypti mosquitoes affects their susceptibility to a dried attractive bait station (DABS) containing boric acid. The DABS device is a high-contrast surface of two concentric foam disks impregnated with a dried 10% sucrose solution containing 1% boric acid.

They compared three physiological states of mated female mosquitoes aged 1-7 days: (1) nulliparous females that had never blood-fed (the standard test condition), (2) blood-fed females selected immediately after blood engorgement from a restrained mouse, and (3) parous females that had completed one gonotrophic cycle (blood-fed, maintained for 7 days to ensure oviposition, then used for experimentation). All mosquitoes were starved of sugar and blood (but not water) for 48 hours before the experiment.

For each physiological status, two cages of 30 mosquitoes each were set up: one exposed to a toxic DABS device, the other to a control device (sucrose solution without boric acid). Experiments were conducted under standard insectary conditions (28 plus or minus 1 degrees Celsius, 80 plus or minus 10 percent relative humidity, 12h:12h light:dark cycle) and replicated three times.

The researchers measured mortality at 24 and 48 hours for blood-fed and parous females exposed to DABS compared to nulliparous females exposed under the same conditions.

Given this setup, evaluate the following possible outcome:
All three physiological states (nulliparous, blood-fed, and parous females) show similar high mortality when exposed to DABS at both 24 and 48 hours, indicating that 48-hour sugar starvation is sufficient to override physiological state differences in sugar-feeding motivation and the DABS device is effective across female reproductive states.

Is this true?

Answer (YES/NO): NO